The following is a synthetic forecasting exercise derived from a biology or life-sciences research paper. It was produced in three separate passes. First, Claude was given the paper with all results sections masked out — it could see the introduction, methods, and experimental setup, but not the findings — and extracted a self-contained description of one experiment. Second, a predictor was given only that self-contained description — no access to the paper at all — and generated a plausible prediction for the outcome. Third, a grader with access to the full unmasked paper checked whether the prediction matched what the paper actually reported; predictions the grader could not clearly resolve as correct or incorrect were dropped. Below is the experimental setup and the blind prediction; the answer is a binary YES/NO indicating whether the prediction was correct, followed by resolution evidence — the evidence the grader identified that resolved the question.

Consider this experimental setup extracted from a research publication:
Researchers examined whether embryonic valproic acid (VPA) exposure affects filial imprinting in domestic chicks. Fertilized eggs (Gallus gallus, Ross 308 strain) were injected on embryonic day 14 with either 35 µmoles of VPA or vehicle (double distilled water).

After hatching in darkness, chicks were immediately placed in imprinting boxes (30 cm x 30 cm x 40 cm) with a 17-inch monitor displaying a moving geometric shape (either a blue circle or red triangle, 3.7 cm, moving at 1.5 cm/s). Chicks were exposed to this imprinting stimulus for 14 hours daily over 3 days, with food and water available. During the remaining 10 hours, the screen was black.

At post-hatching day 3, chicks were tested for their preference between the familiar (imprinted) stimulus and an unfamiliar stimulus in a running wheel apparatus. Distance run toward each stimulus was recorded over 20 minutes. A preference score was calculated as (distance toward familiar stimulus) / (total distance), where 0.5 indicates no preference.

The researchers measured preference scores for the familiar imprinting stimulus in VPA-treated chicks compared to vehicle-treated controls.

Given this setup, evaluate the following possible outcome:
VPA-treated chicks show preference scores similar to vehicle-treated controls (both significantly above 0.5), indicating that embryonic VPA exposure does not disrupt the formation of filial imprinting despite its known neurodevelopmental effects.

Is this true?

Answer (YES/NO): YES